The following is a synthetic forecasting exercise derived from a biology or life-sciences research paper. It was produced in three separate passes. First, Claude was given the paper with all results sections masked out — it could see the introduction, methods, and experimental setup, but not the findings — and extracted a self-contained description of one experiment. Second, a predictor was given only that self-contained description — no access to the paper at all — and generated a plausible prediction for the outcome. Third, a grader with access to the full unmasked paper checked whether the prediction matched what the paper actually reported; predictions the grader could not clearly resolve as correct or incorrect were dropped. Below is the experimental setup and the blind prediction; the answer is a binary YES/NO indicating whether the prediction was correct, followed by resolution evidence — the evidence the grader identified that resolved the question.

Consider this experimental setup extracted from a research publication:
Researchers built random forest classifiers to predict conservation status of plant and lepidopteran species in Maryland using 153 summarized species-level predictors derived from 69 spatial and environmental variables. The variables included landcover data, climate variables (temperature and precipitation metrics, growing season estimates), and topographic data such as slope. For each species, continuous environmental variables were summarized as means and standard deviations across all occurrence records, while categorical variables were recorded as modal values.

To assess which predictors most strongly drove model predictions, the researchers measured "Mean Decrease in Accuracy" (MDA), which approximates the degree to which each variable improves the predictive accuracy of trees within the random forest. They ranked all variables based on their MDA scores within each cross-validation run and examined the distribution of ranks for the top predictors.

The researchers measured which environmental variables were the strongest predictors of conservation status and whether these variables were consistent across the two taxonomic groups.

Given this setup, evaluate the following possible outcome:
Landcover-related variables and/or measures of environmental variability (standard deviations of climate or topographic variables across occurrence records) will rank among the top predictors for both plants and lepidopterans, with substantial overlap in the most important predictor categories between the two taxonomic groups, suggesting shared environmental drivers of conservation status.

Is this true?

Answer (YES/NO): NO